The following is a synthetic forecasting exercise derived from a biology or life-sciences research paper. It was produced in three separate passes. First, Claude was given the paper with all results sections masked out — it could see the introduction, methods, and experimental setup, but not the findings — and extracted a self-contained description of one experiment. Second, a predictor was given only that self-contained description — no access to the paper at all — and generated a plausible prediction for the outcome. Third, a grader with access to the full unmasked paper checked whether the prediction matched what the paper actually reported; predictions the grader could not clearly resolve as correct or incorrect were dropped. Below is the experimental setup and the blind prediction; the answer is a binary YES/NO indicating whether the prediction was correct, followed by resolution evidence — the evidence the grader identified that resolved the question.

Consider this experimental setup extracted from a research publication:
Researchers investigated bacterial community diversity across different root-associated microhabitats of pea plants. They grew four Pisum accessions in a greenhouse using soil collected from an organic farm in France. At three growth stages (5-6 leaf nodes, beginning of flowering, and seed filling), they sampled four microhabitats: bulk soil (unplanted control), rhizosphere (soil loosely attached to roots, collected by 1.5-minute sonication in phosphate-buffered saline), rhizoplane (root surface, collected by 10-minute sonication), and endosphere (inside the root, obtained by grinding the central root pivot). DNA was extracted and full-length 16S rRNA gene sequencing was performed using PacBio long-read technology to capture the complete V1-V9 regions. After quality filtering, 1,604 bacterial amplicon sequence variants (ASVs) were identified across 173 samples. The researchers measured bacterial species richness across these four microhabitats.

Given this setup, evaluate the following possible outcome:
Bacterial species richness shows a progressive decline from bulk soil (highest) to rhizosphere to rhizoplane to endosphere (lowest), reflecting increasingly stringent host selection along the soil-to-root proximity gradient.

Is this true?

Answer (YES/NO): NO